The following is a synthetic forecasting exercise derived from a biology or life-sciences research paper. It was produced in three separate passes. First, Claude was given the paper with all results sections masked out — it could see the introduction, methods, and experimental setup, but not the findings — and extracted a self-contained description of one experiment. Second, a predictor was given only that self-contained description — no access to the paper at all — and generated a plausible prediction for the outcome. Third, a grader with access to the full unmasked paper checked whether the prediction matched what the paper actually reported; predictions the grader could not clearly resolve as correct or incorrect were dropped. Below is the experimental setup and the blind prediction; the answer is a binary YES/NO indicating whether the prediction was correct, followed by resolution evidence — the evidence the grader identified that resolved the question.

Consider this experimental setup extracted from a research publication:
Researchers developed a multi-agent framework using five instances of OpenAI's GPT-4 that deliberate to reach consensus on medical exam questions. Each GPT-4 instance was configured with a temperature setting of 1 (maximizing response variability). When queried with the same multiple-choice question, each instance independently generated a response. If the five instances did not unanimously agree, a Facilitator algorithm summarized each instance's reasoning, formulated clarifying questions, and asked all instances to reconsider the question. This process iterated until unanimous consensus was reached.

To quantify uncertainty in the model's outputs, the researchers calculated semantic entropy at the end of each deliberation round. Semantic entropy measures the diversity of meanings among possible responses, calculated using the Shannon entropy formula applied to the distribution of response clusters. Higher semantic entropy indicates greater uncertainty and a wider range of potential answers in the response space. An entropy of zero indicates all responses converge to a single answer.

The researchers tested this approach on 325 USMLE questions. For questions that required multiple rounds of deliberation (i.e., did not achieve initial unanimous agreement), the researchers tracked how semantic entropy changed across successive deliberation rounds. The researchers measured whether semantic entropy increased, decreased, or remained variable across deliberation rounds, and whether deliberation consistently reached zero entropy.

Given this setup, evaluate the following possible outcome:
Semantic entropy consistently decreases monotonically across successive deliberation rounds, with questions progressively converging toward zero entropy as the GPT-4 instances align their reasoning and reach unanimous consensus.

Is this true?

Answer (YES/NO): YES